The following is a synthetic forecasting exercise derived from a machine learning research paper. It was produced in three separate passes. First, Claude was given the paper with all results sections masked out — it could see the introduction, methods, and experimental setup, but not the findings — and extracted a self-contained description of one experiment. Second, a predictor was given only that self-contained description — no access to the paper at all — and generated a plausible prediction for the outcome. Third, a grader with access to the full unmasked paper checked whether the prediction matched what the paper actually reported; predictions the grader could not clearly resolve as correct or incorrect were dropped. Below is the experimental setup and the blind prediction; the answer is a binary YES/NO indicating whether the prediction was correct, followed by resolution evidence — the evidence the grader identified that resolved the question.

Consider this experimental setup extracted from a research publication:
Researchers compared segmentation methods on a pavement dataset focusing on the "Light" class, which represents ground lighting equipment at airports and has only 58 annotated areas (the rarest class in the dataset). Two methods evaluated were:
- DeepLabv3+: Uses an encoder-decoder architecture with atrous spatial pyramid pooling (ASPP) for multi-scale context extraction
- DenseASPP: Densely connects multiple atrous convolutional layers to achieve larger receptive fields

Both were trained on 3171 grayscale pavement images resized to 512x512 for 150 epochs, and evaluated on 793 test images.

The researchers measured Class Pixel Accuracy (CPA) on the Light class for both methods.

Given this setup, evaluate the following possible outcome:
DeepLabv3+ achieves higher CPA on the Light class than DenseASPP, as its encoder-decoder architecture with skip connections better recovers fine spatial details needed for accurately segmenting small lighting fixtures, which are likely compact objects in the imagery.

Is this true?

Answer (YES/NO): YES